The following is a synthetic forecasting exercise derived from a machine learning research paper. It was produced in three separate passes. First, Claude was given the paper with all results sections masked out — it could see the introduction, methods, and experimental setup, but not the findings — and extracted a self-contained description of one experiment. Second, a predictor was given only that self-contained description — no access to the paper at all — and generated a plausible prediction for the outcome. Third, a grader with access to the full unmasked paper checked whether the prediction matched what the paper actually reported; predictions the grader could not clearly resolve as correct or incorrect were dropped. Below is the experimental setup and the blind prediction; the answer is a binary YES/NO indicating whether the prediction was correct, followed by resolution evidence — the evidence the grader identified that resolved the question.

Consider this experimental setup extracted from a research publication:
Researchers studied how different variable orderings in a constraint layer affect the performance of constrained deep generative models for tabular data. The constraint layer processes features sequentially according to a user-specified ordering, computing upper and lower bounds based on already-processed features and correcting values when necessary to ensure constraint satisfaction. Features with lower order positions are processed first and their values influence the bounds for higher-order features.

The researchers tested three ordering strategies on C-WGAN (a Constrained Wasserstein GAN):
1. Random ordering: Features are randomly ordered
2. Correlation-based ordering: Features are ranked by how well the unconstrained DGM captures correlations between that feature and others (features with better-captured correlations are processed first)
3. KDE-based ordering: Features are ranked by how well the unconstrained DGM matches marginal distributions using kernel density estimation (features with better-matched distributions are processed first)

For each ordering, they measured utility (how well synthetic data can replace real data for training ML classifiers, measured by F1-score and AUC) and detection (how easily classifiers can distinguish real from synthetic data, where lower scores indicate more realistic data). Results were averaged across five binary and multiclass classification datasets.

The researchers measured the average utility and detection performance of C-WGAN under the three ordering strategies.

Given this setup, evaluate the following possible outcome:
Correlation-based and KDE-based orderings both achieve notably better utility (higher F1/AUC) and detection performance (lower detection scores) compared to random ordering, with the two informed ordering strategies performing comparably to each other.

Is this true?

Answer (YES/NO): YES